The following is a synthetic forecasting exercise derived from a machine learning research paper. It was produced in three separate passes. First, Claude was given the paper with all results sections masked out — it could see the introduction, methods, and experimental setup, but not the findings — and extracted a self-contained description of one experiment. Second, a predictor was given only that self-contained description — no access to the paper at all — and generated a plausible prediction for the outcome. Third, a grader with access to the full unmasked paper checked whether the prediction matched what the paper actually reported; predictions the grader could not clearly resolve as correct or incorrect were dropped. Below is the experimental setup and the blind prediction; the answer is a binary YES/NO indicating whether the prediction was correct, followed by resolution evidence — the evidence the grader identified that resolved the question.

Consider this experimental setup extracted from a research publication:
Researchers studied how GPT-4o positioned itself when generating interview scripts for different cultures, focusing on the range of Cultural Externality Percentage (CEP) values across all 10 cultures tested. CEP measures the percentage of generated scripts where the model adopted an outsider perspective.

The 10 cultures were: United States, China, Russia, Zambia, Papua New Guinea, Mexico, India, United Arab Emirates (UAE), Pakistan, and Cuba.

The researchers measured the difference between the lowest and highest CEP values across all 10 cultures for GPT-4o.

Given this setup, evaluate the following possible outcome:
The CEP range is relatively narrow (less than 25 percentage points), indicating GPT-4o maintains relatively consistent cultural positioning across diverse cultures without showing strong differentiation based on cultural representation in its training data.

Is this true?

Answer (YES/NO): NO